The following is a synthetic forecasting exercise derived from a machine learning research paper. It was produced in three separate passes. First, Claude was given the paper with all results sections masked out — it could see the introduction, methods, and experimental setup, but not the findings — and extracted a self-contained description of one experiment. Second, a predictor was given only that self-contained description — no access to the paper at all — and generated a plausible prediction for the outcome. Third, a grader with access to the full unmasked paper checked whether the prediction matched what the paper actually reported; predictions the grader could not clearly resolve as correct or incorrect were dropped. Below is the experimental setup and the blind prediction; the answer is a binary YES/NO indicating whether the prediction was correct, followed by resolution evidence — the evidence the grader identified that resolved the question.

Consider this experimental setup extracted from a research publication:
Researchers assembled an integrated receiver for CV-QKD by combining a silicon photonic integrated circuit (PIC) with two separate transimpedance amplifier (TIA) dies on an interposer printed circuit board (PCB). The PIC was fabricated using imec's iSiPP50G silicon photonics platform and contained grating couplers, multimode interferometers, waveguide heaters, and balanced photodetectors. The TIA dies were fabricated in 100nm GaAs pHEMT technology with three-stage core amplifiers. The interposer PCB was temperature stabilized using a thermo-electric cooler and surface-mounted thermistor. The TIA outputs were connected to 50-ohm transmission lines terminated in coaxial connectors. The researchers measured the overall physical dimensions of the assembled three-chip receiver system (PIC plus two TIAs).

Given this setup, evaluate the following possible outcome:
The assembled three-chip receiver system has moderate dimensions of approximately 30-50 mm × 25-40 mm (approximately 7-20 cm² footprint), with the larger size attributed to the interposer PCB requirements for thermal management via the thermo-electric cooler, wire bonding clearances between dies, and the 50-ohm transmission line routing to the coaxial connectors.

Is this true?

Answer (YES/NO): NO